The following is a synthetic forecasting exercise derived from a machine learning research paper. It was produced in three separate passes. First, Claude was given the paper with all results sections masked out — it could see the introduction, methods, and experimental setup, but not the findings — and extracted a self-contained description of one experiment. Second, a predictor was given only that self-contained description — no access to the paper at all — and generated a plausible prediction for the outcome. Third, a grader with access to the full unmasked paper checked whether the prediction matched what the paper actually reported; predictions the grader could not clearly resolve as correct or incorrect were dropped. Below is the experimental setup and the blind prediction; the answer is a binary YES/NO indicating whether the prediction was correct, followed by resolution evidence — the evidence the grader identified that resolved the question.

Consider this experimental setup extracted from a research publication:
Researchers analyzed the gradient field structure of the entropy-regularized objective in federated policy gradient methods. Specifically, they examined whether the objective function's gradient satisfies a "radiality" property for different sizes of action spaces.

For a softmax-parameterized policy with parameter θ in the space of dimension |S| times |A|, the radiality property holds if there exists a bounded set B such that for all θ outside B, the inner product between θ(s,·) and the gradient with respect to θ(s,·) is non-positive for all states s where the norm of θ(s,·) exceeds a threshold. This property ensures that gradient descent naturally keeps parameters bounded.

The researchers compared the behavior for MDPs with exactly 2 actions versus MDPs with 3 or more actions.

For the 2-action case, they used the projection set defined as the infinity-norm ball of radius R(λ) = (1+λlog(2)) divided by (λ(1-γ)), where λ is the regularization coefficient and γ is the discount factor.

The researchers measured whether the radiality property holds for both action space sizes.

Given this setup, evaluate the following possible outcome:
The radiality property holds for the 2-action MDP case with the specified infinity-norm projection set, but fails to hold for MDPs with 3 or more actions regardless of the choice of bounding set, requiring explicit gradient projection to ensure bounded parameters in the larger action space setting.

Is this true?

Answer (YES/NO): YES